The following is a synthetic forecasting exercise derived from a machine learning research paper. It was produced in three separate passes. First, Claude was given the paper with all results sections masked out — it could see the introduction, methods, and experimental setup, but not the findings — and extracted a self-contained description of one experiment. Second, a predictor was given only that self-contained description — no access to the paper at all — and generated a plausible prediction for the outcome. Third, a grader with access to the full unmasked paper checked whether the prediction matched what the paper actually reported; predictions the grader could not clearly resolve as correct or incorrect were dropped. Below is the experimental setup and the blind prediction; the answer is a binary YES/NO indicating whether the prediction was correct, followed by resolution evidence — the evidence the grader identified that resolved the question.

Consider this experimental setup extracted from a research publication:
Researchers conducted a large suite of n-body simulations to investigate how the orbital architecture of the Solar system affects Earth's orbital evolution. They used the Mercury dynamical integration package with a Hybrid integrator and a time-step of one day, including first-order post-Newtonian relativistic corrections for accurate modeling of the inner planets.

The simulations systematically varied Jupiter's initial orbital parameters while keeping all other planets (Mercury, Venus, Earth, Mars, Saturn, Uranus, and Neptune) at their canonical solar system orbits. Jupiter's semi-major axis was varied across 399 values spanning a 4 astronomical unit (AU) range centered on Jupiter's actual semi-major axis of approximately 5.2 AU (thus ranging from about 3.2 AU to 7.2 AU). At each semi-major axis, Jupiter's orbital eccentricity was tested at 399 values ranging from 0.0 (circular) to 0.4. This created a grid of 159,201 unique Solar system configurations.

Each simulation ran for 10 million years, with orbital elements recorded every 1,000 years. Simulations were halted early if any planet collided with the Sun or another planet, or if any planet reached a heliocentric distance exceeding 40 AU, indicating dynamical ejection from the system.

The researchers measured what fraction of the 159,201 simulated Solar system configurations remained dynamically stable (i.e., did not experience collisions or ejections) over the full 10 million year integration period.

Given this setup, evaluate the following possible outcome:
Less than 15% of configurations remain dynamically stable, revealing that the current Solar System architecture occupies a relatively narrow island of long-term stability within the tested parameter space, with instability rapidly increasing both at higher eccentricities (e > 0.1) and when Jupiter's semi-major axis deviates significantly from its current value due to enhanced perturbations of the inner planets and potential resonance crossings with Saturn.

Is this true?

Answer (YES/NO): NO